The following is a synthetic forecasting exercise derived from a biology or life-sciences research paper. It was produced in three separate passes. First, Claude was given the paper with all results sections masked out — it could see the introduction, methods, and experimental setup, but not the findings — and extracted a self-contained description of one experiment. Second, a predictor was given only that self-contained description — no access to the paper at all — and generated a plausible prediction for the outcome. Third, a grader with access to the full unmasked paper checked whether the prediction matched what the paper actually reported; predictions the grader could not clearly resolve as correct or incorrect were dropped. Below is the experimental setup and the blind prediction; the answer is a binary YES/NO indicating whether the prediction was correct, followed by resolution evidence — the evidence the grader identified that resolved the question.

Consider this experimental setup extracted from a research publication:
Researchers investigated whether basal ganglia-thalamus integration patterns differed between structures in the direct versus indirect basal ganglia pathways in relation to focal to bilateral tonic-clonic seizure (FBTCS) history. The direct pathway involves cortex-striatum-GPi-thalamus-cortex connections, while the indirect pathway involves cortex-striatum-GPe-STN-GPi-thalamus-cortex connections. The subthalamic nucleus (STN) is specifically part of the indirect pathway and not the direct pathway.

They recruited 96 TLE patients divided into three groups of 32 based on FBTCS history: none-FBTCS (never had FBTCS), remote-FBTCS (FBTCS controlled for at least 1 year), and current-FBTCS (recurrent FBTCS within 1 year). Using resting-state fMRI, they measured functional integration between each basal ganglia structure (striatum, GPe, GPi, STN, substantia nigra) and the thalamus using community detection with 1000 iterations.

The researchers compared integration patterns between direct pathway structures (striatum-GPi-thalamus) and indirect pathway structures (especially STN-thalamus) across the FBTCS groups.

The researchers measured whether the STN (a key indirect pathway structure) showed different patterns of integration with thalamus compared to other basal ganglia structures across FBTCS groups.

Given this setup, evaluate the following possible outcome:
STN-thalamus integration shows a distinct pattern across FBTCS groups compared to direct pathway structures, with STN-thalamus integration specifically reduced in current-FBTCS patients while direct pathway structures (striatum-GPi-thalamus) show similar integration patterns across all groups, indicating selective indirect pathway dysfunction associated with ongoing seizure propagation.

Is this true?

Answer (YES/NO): NO